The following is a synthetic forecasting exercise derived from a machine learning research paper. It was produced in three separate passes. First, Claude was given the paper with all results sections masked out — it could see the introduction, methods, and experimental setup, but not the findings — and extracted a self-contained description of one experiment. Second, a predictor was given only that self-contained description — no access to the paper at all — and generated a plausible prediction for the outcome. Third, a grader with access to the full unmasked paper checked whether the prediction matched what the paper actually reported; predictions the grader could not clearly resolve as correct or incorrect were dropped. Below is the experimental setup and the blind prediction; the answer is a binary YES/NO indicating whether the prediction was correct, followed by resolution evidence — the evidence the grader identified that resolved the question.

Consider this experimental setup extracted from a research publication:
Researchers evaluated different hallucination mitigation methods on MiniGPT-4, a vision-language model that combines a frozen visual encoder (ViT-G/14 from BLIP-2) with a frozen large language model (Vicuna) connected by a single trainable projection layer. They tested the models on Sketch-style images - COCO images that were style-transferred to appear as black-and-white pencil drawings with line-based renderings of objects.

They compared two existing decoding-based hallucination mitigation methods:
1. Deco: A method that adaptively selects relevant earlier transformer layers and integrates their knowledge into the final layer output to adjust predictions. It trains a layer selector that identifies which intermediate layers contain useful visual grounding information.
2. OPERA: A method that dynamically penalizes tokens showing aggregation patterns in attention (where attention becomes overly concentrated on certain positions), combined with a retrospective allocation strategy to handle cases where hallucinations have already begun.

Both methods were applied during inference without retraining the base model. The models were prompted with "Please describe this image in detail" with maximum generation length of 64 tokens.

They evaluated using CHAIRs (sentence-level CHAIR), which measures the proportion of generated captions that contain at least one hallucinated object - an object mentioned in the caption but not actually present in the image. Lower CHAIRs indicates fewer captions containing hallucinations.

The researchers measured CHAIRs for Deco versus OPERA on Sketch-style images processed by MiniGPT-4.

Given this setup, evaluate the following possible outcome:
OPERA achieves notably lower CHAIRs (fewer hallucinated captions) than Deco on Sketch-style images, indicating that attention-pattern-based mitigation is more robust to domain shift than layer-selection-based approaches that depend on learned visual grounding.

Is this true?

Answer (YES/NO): NO